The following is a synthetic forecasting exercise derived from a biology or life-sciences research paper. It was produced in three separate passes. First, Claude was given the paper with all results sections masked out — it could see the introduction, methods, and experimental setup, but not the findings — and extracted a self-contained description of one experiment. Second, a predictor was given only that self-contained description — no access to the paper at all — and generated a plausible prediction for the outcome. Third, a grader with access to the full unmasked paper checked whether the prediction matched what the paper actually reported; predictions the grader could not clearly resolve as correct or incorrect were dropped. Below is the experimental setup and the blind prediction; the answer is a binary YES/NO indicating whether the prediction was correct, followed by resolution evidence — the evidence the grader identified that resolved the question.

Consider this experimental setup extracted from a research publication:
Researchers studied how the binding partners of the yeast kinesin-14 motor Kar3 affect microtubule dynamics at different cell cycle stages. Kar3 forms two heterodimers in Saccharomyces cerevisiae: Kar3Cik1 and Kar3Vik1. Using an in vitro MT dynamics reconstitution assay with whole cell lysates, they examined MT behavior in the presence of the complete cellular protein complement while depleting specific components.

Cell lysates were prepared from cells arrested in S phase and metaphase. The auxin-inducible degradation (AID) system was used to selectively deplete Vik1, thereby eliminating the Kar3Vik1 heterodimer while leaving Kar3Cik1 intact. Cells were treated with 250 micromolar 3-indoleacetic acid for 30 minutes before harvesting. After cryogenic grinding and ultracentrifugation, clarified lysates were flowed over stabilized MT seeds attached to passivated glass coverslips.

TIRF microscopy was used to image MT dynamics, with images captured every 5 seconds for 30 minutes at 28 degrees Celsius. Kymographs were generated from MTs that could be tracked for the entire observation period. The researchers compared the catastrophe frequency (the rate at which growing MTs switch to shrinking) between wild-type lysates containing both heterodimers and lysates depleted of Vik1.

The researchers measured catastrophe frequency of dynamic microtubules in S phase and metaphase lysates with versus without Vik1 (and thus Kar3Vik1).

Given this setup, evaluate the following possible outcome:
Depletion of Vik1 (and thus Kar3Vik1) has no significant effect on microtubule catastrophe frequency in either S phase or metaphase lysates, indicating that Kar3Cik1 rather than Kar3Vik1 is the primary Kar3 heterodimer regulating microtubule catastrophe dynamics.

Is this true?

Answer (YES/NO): NO